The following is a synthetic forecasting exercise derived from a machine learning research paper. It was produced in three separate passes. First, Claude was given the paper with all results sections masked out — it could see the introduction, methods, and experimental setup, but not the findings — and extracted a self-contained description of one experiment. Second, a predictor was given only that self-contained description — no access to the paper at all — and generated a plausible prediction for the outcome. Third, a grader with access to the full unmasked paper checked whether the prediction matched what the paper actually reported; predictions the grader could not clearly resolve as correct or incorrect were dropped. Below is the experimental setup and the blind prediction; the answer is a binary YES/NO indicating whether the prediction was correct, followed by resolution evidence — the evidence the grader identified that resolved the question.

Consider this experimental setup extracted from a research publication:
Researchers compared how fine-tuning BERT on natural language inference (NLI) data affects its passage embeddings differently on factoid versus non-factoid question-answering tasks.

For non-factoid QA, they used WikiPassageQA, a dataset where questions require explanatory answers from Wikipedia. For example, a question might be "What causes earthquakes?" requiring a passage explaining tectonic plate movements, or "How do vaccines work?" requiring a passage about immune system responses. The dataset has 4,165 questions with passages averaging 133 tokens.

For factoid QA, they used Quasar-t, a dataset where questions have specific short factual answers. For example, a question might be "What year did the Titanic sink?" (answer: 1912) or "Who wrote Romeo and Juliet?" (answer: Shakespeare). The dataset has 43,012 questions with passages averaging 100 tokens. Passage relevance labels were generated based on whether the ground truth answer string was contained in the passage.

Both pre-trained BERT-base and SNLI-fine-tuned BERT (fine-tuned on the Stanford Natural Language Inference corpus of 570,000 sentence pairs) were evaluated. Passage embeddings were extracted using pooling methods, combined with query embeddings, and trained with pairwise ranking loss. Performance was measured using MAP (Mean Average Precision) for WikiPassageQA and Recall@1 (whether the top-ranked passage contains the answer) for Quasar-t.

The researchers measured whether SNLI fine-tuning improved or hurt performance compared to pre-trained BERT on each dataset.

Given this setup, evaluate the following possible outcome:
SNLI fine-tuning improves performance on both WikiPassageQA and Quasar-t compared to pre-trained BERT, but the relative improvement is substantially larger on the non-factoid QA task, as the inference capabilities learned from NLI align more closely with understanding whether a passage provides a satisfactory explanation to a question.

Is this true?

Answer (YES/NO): NO